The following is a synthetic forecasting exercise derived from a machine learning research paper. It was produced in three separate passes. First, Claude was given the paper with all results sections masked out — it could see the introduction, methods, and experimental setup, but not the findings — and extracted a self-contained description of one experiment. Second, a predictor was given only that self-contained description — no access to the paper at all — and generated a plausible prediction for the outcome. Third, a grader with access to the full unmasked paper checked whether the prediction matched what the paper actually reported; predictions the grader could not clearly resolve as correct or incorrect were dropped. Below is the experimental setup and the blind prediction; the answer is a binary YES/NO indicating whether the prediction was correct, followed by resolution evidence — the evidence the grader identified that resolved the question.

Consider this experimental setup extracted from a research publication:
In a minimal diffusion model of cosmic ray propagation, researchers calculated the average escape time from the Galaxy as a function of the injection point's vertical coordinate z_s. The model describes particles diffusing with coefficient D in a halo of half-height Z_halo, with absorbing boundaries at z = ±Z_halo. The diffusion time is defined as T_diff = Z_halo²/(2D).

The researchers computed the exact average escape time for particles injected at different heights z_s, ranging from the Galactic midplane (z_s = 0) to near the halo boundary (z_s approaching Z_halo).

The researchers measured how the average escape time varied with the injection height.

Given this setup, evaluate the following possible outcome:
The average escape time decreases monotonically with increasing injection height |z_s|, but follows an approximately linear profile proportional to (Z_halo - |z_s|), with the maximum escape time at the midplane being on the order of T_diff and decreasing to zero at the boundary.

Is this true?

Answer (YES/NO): NO